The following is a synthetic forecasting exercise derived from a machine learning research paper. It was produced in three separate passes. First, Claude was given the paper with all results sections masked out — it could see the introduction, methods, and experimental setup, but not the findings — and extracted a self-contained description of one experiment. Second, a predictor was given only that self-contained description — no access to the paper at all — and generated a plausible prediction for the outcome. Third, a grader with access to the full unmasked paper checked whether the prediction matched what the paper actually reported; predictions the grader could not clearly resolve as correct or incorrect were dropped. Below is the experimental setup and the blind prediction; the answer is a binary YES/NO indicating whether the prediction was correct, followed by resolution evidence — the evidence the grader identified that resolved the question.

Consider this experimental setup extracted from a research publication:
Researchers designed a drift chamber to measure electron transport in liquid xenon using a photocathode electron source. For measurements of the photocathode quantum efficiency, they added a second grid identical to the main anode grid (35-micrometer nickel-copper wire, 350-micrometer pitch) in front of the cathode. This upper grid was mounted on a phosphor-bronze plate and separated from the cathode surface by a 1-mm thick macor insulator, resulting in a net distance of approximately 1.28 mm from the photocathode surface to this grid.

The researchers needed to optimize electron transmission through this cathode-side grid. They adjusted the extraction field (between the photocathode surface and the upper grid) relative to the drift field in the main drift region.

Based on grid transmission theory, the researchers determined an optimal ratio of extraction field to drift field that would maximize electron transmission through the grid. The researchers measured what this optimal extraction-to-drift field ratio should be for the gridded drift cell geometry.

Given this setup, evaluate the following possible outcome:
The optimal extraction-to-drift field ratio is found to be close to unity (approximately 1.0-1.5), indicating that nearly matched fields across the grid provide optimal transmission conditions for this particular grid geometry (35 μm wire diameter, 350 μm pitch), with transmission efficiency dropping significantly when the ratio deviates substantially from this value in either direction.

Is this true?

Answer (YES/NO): NO